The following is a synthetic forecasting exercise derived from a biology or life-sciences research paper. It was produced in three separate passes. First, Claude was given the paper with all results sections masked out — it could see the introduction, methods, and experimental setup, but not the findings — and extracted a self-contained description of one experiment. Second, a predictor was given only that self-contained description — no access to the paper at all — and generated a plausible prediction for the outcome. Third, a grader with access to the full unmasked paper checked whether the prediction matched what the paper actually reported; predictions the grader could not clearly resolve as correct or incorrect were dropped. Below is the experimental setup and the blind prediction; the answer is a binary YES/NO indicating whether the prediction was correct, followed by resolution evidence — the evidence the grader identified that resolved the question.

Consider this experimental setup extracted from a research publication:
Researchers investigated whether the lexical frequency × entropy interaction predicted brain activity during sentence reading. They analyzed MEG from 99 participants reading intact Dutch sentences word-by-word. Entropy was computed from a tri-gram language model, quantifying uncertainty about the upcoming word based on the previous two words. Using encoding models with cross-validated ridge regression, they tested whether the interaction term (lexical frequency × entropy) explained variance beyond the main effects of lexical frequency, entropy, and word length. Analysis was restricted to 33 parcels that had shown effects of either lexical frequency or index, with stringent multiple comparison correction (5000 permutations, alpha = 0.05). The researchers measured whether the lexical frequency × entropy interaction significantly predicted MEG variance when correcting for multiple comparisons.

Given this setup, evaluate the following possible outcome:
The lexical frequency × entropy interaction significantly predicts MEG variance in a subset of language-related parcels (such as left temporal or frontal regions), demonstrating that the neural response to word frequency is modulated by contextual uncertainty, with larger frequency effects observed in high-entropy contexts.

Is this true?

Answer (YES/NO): NO